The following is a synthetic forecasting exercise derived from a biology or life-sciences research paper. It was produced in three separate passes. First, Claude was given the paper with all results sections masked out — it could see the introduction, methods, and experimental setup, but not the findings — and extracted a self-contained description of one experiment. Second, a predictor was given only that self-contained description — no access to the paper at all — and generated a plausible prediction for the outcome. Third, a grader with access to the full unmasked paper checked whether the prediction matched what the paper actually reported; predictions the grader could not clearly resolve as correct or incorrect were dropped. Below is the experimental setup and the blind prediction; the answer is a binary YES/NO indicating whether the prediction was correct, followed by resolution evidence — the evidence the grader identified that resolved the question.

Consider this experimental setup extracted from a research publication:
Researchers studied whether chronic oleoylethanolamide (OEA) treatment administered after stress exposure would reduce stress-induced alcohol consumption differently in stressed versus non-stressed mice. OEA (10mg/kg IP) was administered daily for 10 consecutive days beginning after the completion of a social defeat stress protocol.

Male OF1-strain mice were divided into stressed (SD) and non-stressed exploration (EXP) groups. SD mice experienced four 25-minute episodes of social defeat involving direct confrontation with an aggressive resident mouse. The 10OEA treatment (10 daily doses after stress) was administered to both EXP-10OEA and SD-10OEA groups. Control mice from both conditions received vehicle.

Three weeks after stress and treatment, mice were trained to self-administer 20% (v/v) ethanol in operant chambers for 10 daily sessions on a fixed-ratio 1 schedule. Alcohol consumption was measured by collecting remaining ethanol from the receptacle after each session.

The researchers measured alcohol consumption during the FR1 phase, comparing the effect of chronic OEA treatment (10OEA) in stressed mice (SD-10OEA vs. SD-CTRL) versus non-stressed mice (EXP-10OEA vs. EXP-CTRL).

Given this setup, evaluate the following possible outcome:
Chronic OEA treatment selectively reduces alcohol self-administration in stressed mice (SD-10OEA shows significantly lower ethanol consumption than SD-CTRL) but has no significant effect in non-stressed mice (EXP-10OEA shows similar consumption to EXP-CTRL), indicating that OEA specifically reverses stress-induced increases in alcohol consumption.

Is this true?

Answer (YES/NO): YES